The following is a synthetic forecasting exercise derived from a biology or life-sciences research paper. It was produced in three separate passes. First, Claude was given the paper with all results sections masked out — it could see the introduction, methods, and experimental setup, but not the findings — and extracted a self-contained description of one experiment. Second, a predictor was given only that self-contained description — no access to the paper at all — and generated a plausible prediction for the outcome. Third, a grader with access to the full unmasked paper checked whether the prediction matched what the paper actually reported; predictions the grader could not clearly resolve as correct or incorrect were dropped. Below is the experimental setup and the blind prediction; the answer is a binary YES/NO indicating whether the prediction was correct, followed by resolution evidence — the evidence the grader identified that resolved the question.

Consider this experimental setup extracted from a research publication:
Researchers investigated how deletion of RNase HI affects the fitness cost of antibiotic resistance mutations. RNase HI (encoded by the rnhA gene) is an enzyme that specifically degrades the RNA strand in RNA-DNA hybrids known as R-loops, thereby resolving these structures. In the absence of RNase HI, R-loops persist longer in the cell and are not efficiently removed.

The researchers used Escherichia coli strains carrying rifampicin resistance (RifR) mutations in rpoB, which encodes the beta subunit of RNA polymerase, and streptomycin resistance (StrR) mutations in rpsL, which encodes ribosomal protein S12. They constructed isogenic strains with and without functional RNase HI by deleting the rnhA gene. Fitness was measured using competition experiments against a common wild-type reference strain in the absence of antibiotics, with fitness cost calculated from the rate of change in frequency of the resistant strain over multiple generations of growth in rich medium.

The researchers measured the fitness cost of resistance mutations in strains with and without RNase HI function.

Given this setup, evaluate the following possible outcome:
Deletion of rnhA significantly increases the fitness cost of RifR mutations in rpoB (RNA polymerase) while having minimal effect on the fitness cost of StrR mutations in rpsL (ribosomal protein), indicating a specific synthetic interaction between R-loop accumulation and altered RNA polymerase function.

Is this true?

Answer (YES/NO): NO